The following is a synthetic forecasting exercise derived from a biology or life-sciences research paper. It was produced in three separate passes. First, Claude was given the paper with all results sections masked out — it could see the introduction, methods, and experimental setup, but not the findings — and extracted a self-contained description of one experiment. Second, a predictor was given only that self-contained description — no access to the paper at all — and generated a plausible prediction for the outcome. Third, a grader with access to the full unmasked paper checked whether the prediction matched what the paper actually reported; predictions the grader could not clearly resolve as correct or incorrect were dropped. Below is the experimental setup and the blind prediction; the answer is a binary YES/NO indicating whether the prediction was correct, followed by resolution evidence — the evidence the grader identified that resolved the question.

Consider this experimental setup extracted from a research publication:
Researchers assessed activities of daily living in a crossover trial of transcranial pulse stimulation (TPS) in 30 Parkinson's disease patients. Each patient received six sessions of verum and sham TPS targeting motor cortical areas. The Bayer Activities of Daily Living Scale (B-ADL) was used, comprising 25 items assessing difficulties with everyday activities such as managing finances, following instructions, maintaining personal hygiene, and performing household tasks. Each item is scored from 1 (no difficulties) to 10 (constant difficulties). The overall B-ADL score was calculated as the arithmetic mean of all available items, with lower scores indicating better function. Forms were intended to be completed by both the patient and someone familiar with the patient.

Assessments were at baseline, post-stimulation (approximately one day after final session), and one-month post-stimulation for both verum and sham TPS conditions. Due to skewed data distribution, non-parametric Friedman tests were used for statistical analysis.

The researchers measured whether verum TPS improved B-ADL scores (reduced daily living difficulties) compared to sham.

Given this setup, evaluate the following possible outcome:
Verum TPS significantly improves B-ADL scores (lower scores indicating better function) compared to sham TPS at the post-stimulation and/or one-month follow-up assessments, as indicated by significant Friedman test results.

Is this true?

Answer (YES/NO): YES